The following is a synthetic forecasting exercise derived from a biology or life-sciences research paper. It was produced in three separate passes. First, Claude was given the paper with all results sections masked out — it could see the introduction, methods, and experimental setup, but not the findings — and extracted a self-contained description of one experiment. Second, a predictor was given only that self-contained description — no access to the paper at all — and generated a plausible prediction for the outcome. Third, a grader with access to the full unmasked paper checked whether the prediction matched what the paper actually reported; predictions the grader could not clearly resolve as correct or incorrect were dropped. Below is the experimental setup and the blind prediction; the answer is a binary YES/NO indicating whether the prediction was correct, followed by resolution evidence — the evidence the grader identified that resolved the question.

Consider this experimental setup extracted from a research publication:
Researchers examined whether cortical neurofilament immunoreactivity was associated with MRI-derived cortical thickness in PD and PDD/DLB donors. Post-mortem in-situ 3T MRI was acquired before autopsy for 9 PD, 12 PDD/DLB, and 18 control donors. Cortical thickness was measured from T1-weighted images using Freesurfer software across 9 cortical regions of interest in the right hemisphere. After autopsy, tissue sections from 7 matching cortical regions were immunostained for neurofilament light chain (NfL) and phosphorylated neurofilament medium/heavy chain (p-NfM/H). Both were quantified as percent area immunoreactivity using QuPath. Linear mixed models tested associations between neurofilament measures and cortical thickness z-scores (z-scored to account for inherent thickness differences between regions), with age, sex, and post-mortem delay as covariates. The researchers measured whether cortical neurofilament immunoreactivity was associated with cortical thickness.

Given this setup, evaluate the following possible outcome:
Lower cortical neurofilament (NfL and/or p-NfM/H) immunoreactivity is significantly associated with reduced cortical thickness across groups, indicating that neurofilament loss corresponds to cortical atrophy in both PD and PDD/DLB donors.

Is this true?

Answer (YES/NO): NO